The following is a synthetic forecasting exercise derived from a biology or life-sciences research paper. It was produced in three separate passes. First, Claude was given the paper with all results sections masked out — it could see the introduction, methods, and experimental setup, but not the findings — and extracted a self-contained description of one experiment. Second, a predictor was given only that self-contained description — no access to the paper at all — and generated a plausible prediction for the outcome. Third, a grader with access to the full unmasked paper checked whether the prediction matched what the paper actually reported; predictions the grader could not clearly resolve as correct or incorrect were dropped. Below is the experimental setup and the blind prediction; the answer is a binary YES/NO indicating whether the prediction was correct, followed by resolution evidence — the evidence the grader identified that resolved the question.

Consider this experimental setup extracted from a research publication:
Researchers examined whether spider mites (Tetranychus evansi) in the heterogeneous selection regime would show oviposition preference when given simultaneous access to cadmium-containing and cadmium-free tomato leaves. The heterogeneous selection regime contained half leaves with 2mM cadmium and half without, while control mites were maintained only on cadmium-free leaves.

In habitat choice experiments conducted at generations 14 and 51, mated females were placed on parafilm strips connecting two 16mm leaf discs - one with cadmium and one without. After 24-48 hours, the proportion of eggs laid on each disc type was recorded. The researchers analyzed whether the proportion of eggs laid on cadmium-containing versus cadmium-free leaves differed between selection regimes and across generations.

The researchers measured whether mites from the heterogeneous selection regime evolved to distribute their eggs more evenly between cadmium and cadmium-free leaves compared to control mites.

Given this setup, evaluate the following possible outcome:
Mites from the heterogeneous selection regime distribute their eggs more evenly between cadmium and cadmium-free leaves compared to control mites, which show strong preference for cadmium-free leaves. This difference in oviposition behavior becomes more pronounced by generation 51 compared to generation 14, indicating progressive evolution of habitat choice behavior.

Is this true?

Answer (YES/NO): NO